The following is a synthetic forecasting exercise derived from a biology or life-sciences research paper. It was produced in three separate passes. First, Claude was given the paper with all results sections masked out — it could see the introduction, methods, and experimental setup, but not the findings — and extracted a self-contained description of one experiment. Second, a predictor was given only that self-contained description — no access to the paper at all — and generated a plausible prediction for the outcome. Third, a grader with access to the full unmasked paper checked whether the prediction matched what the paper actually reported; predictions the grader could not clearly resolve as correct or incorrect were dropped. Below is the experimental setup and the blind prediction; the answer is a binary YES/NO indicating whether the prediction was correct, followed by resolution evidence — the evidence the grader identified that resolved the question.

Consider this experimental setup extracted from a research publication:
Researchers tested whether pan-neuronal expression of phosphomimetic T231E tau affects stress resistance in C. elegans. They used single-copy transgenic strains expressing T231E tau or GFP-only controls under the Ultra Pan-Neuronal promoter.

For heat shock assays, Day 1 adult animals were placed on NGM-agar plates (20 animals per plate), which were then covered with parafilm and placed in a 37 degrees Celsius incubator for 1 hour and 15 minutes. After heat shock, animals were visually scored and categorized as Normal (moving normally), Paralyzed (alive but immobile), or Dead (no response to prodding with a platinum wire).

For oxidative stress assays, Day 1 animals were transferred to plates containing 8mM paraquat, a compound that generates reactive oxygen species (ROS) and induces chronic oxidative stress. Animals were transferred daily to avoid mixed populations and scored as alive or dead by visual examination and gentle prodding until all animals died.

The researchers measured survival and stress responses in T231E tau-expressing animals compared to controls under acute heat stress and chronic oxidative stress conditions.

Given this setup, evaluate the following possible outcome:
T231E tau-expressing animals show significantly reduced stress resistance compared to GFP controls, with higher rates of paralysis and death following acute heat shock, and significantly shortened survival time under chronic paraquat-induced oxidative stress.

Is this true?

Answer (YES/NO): NO